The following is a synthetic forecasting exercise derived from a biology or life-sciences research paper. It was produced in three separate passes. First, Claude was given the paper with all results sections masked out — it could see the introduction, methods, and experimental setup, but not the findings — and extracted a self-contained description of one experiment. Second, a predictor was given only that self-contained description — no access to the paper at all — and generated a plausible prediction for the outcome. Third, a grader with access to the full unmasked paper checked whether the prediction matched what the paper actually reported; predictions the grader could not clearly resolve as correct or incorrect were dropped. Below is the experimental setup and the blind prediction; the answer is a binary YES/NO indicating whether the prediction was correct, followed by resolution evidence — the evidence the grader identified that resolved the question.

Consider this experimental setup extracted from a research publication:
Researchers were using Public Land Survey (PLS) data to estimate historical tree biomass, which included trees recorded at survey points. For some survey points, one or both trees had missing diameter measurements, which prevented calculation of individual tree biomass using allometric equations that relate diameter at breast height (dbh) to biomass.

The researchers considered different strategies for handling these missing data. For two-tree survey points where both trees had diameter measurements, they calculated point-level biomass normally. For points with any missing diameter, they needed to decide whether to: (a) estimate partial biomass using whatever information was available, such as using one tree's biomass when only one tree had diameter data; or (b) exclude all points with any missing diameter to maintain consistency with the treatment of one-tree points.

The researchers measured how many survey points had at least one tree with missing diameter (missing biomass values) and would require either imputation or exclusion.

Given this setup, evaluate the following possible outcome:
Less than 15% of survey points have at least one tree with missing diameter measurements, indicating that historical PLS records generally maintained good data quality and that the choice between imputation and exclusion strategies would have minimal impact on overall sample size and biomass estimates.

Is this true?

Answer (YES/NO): YES